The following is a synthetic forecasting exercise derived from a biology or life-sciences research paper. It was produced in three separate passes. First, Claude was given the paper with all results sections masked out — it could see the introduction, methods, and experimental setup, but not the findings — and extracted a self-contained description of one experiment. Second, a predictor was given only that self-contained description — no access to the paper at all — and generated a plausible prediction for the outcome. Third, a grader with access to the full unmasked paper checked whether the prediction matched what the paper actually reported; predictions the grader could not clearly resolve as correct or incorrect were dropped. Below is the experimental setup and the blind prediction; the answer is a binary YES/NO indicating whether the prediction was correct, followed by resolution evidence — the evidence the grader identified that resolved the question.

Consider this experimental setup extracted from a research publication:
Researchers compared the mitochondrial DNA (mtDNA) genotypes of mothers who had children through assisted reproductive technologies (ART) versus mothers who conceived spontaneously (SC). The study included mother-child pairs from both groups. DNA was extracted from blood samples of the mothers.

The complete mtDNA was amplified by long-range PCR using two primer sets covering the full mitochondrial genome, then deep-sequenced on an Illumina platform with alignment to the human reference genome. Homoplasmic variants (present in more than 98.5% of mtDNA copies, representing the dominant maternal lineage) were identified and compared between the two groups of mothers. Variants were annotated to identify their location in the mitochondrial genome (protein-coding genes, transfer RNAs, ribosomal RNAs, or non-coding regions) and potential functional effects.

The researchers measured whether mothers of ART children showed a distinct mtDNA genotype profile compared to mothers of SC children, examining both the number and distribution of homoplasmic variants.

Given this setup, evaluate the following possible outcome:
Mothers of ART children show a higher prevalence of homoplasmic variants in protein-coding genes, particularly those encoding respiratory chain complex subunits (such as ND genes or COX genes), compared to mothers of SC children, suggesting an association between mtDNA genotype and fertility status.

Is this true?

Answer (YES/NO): NO